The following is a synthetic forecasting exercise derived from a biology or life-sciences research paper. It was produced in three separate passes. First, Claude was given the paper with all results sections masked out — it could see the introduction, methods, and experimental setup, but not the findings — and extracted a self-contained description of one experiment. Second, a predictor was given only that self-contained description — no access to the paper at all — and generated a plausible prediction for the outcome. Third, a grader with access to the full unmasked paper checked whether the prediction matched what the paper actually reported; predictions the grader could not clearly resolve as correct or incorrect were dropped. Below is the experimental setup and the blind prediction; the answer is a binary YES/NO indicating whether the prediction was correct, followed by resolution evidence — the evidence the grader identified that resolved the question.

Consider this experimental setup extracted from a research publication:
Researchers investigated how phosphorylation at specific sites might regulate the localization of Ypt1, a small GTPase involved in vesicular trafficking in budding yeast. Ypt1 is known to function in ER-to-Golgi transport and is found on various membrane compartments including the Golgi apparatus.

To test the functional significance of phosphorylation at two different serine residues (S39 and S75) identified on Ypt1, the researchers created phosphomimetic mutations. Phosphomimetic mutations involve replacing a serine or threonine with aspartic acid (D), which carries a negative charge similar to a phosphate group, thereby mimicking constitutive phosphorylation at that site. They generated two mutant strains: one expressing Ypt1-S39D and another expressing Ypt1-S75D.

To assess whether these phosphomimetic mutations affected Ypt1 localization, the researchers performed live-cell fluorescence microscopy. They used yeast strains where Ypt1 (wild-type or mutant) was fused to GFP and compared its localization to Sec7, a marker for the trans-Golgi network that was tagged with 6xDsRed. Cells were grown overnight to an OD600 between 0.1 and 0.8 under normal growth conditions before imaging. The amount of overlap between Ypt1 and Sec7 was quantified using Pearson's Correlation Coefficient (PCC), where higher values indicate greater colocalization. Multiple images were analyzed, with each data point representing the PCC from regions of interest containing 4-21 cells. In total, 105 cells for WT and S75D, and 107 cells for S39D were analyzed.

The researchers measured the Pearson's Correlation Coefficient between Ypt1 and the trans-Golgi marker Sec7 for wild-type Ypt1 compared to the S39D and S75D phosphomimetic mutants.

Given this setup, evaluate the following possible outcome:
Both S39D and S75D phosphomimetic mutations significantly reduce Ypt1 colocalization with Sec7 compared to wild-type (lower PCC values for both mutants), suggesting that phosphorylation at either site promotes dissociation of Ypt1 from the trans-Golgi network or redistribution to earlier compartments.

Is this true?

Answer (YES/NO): NO